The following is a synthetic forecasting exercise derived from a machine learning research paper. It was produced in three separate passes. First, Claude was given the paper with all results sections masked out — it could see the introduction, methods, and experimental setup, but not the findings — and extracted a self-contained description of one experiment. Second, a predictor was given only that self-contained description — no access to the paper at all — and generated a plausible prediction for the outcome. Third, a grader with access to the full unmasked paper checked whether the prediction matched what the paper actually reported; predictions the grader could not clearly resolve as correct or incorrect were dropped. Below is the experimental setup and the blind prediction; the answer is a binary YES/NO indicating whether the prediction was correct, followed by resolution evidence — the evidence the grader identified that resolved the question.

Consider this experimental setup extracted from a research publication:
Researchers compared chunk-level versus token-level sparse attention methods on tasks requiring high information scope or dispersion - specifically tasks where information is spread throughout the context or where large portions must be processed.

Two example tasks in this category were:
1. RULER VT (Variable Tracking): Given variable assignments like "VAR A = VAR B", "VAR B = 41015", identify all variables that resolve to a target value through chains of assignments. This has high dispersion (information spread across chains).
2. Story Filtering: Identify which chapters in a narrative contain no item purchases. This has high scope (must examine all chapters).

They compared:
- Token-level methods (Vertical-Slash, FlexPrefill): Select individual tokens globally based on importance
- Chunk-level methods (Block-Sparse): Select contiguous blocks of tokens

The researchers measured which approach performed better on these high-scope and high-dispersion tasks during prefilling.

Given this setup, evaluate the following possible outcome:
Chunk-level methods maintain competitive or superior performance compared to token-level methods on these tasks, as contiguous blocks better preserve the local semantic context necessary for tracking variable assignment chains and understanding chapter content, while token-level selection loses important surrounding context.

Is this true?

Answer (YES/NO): YES